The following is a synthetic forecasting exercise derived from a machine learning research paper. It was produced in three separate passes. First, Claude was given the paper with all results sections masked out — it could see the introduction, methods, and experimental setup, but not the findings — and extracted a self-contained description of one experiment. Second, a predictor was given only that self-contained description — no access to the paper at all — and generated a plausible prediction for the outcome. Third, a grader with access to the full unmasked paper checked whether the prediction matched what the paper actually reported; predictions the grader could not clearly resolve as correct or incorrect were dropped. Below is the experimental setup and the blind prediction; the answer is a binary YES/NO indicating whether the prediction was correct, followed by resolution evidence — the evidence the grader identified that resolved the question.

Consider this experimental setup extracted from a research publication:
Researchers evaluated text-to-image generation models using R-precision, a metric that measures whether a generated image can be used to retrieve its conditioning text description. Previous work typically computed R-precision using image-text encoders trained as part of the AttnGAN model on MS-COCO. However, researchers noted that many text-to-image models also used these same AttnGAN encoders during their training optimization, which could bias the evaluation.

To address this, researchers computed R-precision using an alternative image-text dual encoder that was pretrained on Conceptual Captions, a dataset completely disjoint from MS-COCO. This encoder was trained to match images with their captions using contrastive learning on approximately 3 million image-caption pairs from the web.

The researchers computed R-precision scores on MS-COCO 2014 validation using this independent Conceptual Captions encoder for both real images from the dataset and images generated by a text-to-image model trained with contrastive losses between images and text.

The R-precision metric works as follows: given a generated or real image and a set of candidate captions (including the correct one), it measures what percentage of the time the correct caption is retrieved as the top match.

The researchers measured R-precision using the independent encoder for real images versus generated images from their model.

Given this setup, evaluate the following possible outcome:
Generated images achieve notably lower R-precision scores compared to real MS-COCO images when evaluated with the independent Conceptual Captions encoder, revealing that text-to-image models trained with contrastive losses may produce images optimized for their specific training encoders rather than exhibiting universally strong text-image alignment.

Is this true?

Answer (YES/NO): NO